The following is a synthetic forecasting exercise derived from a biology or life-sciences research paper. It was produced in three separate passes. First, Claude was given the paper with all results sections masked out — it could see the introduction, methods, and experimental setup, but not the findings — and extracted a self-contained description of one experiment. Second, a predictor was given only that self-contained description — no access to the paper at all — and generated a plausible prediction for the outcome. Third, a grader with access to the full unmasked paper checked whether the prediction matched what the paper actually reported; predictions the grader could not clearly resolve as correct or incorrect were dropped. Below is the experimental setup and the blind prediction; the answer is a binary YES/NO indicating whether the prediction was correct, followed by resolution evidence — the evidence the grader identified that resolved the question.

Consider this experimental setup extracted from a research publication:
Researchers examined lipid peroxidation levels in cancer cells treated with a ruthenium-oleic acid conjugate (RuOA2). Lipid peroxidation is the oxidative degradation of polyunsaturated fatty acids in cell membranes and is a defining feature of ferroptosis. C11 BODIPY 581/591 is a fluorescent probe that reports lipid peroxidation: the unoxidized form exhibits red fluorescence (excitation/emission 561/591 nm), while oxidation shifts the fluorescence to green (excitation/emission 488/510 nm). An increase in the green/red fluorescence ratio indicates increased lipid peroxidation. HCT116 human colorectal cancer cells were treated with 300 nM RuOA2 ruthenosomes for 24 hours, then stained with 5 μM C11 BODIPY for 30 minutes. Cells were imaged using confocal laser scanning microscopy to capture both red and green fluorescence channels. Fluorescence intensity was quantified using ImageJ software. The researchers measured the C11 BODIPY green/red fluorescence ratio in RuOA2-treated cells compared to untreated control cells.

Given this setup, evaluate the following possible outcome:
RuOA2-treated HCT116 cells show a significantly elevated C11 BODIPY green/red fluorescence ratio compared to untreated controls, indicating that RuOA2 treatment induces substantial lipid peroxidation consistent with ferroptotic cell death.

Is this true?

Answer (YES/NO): YES